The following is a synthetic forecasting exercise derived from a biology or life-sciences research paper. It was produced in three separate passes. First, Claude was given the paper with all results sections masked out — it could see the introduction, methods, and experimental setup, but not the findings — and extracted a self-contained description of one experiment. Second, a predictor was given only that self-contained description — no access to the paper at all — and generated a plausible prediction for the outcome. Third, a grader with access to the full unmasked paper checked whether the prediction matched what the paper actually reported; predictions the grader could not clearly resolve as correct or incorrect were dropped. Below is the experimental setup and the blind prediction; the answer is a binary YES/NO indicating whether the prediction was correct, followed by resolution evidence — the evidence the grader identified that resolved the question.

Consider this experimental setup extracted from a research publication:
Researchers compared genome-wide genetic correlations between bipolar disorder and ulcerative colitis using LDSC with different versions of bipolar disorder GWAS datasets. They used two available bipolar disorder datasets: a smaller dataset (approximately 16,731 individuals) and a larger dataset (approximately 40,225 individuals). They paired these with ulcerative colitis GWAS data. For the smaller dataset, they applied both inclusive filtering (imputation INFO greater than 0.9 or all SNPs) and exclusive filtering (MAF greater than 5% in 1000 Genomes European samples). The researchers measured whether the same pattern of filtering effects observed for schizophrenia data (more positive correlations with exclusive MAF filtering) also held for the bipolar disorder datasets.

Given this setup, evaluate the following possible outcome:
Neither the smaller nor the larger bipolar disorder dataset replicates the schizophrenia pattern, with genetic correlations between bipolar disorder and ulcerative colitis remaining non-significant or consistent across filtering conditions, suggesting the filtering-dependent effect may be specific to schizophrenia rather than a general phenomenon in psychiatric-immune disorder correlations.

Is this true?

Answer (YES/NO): NO